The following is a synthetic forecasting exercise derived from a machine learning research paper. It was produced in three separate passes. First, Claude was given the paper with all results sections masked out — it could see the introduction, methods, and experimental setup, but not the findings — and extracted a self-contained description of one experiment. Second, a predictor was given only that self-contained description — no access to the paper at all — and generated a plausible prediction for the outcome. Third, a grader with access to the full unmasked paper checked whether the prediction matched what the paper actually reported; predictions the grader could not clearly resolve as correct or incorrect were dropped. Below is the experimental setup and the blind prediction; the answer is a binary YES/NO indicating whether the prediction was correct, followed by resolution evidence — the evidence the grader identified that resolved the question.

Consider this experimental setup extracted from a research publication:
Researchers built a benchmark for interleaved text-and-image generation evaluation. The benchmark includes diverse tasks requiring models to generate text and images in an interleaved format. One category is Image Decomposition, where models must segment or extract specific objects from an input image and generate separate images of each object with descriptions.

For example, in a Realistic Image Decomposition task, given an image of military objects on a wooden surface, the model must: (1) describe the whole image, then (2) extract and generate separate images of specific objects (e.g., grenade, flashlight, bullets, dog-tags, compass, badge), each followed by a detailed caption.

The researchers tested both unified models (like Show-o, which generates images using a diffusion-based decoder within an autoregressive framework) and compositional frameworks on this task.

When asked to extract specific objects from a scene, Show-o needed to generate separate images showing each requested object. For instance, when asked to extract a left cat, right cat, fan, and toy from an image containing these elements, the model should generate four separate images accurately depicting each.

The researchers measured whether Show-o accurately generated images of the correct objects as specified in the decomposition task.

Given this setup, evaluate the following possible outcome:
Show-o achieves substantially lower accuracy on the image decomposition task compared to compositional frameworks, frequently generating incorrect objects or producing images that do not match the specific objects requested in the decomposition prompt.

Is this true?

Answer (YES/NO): YES